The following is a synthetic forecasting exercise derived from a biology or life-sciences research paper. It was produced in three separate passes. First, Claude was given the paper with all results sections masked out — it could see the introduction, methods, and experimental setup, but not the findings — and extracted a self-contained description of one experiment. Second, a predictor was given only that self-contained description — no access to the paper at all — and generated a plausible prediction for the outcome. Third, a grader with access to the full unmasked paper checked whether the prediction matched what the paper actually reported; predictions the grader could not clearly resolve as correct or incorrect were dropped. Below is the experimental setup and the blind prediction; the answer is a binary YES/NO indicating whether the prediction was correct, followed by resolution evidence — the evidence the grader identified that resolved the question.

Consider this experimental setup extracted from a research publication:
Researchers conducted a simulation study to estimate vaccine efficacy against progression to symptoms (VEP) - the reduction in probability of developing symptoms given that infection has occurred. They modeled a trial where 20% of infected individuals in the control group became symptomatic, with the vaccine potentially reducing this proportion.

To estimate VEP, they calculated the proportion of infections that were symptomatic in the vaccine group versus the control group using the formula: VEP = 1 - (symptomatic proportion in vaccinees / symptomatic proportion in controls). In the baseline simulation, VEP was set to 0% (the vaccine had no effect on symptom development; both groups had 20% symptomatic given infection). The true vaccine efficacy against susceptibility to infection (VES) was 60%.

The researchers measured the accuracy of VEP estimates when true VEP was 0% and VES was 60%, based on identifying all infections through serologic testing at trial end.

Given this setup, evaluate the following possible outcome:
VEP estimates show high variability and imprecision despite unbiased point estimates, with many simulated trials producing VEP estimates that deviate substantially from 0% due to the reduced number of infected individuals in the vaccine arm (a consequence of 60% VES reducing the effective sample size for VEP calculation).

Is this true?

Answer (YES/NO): NO